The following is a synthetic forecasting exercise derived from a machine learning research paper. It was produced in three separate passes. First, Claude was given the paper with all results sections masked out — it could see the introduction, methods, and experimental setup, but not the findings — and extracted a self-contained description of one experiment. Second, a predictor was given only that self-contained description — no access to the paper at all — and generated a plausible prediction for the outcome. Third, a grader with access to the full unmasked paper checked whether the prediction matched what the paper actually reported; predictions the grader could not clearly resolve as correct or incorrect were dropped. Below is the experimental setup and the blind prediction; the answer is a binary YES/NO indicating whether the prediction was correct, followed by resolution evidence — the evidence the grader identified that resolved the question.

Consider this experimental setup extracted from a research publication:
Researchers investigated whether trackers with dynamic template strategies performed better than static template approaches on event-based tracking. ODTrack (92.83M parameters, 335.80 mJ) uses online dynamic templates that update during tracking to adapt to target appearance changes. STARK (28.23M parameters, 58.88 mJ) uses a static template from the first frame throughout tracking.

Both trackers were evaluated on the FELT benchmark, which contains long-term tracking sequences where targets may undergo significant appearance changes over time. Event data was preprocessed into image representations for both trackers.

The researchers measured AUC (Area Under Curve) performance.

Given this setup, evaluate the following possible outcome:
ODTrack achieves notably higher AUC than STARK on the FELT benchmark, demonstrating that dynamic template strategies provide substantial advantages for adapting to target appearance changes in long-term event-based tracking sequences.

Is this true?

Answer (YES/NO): NO